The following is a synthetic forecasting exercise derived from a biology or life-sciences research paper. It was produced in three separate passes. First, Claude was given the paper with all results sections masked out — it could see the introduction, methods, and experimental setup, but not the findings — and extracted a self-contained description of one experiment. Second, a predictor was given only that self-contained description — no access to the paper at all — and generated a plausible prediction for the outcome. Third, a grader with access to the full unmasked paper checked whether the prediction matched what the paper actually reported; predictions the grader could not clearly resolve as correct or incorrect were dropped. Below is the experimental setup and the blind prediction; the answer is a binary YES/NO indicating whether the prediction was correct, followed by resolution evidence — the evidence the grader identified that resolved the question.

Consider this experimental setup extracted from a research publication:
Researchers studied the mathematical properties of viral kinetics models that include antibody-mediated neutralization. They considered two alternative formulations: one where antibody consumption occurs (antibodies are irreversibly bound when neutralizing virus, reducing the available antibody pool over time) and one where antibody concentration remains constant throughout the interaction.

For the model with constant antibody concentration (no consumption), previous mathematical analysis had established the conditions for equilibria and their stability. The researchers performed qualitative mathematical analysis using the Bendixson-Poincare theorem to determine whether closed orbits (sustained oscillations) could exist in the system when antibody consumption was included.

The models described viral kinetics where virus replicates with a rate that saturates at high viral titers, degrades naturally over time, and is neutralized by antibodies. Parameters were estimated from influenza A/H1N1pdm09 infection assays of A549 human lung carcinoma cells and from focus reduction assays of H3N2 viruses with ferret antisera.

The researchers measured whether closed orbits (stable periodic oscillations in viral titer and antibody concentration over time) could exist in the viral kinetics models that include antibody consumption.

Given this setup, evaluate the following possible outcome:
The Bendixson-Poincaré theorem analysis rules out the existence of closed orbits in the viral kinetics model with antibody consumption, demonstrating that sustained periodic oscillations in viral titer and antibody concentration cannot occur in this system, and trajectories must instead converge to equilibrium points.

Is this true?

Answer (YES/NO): YES